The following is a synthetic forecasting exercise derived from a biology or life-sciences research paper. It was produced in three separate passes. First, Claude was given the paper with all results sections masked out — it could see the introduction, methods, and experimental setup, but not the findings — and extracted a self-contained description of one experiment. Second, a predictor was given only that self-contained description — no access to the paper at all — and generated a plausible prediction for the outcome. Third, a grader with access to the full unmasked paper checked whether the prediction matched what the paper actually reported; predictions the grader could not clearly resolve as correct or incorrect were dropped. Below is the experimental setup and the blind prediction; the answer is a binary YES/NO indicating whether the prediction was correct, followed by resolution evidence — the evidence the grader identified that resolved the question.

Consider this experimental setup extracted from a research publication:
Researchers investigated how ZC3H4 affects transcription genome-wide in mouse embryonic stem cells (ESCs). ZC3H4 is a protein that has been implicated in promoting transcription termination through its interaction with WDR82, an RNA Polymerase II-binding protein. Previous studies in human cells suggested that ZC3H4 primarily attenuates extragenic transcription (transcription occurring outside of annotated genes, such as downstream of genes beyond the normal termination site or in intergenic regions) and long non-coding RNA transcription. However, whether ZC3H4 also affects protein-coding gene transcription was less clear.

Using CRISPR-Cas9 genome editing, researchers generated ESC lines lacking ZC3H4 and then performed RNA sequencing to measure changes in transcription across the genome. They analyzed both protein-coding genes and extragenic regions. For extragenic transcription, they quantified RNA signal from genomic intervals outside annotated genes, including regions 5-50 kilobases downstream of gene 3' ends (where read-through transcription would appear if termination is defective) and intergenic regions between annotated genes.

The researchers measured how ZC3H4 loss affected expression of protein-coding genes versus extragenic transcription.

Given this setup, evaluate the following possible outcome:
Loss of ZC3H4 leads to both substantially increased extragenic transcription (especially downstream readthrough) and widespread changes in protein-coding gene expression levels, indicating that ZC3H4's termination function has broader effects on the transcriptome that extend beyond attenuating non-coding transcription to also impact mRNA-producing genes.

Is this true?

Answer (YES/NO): NO